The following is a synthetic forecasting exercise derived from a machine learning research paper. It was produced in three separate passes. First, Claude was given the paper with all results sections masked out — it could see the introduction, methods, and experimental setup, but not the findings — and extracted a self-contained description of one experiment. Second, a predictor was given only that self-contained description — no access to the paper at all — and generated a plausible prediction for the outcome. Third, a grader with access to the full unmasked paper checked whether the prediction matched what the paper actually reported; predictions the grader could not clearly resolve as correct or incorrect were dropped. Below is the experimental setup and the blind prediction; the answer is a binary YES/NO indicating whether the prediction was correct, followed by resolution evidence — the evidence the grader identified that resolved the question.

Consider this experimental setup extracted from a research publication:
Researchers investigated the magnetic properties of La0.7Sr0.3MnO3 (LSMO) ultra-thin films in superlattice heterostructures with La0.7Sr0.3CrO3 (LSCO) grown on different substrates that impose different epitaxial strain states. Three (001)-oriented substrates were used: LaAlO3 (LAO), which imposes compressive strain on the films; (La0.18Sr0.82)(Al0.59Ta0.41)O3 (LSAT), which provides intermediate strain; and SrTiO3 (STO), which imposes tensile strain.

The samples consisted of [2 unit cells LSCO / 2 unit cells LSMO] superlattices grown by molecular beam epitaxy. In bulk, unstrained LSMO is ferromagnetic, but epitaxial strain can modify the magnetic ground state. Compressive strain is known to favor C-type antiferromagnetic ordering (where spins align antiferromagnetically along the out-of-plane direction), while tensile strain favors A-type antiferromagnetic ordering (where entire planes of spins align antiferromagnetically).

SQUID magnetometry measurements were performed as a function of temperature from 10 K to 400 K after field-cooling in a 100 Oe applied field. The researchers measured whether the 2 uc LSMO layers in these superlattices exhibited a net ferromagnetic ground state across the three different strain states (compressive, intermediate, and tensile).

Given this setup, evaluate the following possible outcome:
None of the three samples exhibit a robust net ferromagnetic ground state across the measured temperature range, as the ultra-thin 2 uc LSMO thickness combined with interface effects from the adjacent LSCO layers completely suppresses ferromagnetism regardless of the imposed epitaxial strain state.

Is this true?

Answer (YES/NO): NO